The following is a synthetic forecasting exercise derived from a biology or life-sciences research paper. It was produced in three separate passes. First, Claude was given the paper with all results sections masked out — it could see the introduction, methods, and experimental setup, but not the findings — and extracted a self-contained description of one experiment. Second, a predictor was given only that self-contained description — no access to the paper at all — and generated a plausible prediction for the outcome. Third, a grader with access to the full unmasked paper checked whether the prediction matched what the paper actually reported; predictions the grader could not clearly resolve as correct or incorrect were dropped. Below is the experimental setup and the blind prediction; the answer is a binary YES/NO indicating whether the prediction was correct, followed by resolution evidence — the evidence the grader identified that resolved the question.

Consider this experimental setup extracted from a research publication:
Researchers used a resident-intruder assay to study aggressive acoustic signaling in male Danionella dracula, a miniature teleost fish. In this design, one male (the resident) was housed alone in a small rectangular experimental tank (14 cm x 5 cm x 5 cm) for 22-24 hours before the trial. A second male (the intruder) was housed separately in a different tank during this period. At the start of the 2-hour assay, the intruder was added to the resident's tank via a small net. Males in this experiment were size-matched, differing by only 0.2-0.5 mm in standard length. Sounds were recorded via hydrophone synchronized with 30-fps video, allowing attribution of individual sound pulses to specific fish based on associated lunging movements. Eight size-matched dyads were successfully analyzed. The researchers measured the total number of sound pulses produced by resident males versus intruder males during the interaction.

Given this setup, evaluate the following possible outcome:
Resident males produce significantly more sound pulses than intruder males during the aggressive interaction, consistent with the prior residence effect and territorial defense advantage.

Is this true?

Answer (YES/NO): YES